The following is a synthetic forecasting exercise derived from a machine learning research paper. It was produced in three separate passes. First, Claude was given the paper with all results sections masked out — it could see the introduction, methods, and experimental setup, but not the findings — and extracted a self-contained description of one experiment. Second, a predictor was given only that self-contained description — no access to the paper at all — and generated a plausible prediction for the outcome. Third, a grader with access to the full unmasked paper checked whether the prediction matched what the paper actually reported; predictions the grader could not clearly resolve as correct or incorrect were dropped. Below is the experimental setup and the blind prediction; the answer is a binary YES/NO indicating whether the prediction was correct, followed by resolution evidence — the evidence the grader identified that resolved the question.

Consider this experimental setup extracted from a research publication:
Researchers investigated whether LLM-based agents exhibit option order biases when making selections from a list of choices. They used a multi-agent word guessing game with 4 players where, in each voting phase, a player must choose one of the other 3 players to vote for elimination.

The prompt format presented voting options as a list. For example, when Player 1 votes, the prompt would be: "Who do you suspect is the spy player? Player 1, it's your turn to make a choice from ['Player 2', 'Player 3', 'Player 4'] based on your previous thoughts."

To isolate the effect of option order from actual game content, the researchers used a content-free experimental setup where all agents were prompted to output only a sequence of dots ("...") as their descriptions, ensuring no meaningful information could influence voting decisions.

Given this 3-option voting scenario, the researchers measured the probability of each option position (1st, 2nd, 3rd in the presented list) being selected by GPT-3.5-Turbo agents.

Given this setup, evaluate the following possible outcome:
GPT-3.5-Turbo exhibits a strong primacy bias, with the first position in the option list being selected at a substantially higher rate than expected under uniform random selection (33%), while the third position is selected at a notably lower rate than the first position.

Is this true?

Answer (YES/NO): NO